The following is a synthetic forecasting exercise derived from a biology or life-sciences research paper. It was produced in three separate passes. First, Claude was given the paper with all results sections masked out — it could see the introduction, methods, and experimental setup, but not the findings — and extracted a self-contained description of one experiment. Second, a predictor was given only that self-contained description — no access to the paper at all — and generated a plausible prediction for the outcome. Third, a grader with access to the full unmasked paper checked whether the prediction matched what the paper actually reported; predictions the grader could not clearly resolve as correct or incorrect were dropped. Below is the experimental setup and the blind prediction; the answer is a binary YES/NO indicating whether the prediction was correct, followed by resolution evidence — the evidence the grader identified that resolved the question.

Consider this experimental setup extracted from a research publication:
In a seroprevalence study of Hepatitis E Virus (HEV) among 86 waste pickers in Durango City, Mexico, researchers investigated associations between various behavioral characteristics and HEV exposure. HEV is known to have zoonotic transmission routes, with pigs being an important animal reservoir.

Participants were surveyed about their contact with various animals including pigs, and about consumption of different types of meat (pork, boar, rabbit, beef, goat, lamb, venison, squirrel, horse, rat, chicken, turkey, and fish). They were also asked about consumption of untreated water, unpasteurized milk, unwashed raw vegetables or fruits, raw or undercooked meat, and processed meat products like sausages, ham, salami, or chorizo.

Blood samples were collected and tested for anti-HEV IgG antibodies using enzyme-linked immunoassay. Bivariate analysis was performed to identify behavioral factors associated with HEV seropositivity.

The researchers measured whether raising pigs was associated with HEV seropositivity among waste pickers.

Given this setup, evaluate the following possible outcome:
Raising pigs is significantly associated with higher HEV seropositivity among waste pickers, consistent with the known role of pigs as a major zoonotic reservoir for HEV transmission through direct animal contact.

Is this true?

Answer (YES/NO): YES